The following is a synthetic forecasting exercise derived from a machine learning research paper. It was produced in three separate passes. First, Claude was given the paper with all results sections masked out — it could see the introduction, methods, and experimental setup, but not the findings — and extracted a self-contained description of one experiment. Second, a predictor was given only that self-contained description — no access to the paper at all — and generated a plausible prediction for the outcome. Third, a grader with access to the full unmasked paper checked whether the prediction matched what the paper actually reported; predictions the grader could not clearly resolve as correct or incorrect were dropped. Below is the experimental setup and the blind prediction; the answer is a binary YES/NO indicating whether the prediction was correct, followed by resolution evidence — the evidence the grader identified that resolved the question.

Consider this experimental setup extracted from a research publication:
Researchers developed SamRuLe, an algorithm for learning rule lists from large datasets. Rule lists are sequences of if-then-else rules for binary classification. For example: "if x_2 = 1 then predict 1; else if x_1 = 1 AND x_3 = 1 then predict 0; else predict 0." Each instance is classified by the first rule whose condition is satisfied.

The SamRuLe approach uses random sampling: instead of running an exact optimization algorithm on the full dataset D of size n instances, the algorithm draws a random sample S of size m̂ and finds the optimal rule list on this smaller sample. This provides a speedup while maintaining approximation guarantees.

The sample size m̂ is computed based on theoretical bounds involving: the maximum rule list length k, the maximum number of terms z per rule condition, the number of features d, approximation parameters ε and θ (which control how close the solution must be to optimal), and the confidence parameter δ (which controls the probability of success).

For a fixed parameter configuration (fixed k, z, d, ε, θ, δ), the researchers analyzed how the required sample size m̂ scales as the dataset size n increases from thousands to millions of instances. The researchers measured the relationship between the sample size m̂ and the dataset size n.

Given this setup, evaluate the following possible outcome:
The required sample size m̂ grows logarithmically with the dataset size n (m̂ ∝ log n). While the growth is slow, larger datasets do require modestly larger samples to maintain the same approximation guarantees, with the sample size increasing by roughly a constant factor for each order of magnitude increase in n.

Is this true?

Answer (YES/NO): NO